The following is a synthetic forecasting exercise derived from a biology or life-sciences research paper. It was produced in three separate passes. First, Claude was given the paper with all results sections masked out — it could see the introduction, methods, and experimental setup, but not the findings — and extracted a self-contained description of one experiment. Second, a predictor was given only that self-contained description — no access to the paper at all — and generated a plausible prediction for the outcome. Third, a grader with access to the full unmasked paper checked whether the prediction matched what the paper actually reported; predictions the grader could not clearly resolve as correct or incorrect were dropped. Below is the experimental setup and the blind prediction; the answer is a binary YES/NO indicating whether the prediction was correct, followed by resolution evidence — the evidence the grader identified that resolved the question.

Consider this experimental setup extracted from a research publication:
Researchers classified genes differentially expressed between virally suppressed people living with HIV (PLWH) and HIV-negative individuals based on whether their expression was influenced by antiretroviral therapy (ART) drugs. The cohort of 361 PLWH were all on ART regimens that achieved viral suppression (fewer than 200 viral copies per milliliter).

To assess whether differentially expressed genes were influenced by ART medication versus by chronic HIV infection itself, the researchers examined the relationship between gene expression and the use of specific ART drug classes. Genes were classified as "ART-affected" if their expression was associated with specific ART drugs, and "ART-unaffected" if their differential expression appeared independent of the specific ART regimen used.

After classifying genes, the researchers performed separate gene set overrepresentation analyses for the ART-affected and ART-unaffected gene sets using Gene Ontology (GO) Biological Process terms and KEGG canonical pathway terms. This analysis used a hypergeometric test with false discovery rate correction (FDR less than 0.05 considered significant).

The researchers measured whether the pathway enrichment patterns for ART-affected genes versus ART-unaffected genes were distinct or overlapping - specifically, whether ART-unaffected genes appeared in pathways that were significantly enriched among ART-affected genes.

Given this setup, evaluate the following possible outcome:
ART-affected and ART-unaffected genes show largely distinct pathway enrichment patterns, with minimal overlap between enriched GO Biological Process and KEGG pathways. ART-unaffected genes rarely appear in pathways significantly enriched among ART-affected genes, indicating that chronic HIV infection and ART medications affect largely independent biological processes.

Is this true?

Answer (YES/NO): NO